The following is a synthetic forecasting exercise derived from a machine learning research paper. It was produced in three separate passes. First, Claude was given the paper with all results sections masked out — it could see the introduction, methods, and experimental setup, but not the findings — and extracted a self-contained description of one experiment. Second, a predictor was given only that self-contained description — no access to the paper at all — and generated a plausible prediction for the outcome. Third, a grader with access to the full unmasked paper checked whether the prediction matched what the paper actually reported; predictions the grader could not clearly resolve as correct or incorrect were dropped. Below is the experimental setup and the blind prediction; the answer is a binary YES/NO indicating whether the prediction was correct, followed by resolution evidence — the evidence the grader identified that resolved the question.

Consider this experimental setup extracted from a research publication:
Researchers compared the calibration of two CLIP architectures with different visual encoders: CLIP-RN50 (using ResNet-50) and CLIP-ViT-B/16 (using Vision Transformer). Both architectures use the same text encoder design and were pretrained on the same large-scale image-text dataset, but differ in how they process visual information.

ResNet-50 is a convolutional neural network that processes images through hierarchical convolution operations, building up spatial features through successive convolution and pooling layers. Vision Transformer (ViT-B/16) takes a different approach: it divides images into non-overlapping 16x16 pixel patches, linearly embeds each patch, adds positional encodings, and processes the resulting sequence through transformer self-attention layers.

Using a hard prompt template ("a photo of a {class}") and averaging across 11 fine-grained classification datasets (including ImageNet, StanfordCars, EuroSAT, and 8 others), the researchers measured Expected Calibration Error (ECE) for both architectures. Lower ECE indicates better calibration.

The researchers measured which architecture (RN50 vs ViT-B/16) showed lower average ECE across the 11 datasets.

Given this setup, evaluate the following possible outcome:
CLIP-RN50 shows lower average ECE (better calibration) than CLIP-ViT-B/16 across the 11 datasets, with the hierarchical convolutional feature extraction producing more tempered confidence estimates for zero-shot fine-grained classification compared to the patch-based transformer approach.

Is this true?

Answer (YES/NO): NO